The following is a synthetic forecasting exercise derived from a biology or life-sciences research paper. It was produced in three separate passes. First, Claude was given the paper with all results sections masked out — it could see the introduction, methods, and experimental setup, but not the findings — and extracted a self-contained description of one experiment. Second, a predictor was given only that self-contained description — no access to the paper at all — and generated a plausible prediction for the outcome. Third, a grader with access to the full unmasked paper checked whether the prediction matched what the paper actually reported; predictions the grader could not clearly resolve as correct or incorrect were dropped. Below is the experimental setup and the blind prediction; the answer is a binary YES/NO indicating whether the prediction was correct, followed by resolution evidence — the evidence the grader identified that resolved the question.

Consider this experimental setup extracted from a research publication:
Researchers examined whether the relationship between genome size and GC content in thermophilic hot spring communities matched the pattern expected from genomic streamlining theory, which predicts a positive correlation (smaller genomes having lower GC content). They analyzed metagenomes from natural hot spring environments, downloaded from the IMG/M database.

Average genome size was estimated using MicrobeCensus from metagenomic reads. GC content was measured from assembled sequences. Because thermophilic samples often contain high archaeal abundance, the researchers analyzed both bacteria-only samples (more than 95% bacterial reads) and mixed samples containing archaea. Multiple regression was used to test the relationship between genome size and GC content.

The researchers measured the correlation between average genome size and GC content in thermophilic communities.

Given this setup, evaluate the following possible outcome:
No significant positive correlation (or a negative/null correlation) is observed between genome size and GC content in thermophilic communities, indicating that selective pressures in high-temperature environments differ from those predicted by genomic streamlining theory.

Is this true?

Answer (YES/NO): NO